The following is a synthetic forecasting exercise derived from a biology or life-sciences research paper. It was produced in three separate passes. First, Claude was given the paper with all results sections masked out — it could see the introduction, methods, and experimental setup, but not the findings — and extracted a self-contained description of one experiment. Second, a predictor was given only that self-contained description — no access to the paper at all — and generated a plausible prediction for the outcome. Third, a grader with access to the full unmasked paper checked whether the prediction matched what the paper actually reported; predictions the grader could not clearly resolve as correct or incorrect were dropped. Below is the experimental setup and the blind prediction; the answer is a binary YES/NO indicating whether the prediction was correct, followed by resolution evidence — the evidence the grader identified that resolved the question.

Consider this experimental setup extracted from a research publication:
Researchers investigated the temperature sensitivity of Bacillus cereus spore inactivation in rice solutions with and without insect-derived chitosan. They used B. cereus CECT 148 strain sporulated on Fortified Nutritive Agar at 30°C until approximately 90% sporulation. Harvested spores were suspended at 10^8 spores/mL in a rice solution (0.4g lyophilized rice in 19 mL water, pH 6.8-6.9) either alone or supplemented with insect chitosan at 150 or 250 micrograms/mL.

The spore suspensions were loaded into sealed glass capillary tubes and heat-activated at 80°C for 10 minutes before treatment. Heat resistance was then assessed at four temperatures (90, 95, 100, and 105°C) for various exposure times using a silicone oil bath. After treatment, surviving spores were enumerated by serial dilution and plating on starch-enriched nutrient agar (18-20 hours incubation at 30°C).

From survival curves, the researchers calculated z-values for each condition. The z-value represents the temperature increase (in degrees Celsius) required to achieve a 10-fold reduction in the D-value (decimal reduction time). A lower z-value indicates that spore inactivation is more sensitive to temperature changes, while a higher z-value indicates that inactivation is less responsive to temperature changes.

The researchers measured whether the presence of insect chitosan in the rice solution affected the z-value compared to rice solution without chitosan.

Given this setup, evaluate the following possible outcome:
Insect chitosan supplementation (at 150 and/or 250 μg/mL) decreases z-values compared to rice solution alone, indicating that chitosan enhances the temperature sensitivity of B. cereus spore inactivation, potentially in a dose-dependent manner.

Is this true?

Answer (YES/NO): NO